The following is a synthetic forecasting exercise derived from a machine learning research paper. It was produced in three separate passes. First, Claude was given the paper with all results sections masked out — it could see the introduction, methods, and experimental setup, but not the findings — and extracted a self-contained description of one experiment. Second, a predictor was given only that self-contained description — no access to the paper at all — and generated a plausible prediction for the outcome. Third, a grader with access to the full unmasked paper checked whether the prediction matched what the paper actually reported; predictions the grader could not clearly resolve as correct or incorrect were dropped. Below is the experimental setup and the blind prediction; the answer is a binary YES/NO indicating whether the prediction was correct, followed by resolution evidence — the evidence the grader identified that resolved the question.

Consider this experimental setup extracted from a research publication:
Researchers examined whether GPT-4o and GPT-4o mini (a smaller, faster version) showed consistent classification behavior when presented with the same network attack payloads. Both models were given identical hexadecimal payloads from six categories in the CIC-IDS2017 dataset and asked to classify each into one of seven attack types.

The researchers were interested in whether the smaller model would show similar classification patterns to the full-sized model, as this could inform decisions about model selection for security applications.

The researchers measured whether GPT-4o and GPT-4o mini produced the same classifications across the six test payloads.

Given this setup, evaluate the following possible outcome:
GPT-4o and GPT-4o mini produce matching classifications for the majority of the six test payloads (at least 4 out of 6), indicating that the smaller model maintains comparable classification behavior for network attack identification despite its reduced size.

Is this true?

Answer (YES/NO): NO